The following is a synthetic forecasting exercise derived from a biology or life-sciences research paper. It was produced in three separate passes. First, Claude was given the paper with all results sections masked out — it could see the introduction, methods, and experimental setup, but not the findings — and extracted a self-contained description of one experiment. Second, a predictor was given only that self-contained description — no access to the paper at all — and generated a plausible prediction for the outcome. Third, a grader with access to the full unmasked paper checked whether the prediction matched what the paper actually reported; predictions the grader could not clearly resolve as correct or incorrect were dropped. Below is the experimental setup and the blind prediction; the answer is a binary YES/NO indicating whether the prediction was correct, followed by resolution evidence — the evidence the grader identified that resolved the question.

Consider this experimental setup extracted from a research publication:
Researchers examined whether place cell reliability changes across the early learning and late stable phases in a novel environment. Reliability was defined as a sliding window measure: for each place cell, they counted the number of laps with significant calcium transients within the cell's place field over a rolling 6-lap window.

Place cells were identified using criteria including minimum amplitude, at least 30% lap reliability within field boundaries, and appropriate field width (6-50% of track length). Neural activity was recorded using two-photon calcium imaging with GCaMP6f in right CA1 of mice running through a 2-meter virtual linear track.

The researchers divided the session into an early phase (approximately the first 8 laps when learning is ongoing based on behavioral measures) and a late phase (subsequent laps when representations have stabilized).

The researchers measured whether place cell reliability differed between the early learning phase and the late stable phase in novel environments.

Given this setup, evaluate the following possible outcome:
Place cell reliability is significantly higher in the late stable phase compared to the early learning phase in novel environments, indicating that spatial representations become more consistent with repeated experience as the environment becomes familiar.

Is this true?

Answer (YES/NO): NO